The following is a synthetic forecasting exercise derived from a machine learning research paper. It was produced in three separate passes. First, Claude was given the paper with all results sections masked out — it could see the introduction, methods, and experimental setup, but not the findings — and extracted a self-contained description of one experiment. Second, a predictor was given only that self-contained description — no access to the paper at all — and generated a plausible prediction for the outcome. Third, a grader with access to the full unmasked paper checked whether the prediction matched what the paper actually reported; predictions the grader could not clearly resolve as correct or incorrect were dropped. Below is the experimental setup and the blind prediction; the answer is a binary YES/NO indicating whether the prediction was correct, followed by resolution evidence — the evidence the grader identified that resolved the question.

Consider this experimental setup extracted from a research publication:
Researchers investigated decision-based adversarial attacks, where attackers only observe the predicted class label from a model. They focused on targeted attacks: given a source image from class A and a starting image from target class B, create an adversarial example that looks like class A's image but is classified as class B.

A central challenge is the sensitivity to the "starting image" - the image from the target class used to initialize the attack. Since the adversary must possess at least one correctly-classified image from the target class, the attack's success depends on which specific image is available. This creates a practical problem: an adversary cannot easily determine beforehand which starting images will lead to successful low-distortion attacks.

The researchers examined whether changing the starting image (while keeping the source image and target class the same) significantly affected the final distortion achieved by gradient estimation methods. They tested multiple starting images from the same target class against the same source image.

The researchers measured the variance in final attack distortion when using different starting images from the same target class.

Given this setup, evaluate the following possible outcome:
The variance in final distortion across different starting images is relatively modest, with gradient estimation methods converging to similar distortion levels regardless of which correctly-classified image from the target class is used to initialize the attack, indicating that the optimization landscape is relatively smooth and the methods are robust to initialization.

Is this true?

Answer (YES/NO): NO